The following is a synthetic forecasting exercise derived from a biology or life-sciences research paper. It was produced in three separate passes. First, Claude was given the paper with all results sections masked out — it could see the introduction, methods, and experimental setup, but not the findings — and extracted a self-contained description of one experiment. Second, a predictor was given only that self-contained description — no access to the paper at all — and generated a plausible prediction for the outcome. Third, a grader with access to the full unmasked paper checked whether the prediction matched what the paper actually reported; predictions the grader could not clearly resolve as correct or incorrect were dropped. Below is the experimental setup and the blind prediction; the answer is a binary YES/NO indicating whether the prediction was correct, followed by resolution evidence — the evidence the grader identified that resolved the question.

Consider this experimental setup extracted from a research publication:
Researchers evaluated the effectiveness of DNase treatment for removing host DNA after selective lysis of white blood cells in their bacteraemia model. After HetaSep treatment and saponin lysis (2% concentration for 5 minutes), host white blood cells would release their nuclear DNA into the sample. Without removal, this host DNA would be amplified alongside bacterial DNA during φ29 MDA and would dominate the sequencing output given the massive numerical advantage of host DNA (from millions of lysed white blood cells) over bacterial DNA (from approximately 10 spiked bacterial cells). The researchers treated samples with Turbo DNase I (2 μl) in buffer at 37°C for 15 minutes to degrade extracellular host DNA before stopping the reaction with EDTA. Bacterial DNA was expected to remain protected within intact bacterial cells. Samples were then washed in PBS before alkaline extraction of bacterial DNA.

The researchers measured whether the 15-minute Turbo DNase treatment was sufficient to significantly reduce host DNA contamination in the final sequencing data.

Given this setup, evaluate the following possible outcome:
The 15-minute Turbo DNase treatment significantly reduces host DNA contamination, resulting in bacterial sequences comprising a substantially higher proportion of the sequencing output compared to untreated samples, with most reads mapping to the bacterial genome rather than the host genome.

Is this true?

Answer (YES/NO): NO